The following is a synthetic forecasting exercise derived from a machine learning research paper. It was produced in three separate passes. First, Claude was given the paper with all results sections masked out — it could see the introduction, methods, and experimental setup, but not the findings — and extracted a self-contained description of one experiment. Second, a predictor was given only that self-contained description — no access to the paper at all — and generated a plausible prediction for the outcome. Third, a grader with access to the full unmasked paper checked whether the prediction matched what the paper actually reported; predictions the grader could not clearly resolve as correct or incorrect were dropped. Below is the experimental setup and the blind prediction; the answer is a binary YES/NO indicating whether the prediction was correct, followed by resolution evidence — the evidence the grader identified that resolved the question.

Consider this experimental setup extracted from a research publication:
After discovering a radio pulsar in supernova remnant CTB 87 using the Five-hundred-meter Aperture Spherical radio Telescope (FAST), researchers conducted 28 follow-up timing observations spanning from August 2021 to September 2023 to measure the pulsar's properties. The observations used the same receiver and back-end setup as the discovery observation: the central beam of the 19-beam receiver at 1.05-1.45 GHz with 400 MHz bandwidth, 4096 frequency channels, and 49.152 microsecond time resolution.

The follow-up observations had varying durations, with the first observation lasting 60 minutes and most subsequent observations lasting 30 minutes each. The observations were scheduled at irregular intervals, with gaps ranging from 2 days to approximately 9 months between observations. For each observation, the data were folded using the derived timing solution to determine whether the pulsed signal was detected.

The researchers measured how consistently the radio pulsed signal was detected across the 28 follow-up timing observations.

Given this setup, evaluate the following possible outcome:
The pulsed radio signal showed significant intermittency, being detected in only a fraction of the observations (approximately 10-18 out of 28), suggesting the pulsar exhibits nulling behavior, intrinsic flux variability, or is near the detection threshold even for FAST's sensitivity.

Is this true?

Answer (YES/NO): NO